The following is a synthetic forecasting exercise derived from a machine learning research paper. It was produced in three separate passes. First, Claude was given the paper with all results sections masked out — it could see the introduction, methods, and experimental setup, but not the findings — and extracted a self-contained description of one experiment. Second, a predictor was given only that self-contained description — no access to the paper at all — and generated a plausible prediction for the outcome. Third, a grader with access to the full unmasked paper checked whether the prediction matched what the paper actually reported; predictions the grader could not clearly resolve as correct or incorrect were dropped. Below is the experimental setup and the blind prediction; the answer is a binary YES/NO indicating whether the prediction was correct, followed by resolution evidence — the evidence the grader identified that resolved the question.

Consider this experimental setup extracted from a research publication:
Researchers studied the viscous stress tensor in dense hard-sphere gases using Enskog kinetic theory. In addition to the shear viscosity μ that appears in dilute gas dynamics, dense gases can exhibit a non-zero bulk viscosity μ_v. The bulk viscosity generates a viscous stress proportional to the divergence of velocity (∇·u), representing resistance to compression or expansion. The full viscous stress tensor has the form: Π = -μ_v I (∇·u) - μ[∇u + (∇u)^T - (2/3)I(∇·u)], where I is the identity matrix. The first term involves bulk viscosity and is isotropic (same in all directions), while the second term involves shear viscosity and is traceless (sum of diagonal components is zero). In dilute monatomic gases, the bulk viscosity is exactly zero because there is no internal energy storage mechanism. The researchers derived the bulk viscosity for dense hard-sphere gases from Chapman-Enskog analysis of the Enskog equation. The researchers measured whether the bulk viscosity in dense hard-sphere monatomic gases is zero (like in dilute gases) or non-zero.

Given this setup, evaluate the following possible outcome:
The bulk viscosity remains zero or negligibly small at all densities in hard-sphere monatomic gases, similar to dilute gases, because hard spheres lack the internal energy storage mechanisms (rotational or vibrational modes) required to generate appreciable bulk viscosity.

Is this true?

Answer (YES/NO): NO